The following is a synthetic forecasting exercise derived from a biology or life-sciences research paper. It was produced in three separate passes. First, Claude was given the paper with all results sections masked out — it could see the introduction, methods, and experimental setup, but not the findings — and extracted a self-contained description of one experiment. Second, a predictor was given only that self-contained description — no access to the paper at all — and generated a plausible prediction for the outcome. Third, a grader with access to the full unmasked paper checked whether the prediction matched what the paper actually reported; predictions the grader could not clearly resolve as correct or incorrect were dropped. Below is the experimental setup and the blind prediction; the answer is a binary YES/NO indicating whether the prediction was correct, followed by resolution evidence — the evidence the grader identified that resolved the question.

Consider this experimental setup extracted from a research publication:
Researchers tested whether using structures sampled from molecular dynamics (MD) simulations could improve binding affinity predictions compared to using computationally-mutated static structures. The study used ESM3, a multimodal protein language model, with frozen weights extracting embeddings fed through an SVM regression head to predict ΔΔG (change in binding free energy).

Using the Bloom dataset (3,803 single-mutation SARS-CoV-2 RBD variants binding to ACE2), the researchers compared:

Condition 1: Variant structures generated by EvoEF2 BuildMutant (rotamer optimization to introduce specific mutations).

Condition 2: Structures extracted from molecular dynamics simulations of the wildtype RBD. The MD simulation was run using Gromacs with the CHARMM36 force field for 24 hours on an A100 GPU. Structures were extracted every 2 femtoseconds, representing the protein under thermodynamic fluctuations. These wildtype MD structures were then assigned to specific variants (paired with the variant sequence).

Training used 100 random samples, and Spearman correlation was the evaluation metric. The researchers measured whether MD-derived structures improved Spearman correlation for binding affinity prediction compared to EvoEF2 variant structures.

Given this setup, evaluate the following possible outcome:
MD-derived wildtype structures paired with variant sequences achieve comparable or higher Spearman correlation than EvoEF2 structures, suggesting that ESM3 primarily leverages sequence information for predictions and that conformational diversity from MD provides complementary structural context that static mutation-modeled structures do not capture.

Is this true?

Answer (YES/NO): NO